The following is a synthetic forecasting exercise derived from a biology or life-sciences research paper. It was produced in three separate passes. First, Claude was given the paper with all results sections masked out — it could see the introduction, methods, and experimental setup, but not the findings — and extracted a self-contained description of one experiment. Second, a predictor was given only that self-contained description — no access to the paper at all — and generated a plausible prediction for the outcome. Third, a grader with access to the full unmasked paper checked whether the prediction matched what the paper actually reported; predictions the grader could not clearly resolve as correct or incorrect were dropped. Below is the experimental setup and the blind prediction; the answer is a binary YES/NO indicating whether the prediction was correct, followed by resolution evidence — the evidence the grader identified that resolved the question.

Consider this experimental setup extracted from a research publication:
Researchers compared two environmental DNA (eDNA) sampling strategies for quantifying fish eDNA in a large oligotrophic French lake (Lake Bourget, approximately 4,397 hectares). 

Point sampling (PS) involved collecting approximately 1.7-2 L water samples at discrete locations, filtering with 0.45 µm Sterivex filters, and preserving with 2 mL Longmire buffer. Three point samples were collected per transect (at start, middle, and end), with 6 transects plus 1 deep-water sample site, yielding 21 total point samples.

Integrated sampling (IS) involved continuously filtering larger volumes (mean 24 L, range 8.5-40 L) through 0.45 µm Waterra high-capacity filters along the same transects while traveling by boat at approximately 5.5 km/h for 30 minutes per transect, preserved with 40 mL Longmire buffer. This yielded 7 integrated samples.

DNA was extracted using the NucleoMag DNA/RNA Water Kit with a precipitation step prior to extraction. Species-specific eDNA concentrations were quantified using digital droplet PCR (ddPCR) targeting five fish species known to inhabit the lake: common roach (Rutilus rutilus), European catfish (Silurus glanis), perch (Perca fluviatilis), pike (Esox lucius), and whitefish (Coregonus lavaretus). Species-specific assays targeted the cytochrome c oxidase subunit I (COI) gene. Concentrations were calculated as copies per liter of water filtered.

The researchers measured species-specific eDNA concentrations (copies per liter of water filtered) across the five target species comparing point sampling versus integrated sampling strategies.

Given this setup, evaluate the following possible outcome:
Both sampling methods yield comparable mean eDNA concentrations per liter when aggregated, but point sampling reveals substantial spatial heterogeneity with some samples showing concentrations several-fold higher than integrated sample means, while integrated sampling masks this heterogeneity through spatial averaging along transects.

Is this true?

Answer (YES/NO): NO